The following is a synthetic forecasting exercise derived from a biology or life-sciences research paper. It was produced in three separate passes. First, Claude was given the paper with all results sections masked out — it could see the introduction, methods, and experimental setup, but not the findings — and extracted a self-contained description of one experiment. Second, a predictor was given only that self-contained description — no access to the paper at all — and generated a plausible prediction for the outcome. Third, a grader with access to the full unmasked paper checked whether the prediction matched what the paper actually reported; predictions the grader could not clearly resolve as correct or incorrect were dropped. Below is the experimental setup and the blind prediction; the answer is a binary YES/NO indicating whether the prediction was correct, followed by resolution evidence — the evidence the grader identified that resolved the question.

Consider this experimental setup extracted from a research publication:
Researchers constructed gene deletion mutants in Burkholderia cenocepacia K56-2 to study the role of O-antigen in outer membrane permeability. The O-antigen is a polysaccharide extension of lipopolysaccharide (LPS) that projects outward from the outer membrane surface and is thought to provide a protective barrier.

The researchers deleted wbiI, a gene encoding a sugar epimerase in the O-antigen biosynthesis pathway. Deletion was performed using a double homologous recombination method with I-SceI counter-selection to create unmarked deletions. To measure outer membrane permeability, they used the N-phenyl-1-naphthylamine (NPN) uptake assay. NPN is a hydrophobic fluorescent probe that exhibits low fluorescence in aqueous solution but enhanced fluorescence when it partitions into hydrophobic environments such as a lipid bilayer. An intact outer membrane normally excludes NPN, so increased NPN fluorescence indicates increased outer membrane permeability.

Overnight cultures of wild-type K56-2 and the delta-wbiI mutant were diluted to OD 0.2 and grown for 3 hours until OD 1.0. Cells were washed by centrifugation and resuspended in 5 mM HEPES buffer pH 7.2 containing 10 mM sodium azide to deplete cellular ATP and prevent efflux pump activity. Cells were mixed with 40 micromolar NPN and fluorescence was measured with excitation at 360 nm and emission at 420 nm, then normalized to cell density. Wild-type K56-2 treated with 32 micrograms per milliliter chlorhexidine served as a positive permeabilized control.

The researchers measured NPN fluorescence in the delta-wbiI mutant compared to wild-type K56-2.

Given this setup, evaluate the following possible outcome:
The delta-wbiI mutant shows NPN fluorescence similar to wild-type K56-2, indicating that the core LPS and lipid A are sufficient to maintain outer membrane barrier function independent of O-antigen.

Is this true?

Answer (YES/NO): YES